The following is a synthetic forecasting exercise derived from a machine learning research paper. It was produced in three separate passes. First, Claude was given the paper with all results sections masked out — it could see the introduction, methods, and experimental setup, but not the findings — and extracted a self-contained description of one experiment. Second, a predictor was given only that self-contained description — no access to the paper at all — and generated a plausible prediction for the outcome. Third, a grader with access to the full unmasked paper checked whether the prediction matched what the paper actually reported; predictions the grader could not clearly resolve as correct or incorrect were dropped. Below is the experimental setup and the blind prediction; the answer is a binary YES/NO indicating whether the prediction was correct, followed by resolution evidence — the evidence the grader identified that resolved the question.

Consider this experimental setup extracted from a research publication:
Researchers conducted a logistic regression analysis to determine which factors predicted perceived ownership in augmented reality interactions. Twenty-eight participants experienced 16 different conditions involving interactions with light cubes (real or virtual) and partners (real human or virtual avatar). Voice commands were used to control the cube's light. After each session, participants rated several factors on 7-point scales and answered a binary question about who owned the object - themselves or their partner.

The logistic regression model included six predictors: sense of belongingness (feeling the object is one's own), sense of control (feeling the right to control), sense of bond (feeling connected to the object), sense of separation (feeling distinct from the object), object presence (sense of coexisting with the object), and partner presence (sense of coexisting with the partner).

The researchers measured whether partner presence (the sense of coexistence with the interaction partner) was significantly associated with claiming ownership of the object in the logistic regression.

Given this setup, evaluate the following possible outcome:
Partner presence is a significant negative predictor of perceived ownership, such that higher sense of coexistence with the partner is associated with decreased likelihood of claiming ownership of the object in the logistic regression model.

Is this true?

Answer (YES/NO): YES